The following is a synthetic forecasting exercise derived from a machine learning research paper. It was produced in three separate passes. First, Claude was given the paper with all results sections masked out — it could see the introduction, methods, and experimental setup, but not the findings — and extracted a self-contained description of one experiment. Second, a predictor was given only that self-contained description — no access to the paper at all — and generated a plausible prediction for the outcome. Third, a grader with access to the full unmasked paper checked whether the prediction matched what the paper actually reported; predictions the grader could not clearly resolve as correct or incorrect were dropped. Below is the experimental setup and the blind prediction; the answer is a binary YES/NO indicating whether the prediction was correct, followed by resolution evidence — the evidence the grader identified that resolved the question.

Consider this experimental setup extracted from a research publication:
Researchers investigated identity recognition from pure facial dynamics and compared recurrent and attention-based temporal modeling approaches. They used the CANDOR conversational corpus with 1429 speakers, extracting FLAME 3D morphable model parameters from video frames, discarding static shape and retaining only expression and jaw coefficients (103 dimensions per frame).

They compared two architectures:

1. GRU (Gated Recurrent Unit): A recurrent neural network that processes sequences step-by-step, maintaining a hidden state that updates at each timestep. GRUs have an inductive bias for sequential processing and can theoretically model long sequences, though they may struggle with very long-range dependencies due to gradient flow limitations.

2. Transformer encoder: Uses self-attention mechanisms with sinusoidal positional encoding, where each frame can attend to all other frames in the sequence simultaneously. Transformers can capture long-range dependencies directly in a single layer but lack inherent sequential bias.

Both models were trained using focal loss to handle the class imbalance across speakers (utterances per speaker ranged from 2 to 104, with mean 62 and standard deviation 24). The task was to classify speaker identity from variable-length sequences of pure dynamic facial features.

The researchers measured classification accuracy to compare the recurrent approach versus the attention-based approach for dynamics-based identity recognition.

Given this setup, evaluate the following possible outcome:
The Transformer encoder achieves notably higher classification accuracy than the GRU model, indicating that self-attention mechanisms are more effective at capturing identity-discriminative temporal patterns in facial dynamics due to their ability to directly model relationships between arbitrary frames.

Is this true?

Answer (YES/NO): YES